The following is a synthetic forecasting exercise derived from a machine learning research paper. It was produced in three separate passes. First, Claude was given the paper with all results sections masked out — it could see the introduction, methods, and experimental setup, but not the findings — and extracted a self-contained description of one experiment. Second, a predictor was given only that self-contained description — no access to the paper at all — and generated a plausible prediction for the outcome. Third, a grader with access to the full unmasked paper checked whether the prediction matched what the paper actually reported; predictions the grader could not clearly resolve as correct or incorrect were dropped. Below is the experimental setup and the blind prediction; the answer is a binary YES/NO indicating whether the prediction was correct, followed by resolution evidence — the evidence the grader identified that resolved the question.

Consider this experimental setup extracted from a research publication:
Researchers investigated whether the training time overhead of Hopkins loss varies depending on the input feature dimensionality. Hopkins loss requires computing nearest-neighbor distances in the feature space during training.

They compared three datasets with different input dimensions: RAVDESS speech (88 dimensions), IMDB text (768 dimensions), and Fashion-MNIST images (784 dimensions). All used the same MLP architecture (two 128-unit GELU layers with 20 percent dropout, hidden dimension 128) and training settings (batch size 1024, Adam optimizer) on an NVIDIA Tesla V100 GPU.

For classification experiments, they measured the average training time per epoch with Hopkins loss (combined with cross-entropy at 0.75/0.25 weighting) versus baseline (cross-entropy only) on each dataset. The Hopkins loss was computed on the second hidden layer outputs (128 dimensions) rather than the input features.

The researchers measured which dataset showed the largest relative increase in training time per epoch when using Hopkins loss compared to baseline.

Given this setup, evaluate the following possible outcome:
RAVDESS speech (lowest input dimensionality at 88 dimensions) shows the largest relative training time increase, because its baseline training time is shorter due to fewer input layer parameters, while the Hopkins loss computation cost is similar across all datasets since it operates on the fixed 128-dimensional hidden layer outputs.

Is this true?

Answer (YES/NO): NO